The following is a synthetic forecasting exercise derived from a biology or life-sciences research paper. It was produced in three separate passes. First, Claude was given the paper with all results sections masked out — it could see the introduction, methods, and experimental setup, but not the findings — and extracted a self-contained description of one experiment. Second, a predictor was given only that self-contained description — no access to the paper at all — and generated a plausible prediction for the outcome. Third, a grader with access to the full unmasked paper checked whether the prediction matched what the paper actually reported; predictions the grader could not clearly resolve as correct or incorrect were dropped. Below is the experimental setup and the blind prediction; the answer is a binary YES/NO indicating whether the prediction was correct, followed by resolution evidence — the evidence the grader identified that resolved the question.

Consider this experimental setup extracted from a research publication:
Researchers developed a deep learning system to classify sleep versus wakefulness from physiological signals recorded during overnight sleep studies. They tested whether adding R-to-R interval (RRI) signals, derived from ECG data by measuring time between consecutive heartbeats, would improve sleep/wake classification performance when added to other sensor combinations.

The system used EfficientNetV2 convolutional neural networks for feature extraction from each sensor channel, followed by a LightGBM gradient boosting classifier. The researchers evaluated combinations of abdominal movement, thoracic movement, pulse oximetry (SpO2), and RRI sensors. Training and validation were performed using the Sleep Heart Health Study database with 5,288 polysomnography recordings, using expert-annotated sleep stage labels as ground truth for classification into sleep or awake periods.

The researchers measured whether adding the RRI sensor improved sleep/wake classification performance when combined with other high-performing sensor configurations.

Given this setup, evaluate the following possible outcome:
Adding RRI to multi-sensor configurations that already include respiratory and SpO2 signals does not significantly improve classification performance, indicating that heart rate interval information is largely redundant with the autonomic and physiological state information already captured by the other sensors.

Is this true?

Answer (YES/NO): YES